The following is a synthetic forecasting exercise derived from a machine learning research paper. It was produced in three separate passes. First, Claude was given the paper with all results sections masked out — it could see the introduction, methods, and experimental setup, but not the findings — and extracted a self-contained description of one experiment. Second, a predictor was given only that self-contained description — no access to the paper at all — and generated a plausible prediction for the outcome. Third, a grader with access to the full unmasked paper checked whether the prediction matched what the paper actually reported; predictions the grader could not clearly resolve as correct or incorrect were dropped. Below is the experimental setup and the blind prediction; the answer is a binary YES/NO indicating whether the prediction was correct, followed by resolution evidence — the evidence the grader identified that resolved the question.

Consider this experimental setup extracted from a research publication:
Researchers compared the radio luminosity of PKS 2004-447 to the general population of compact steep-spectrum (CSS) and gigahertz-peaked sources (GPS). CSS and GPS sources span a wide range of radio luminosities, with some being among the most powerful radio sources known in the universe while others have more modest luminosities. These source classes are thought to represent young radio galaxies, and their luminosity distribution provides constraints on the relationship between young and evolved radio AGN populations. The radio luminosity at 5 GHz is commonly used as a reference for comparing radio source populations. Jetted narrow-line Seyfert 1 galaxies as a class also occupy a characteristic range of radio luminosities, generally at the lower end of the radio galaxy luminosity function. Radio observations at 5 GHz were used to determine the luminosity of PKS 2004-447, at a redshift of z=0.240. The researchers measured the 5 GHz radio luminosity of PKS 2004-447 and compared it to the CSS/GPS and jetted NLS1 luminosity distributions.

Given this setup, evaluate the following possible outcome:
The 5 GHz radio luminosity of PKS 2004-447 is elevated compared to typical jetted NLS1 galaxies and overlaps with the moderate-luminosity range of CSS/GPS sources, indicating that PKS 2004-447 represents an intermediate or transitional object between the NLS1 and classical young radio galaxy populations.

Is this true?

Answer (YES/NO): NO